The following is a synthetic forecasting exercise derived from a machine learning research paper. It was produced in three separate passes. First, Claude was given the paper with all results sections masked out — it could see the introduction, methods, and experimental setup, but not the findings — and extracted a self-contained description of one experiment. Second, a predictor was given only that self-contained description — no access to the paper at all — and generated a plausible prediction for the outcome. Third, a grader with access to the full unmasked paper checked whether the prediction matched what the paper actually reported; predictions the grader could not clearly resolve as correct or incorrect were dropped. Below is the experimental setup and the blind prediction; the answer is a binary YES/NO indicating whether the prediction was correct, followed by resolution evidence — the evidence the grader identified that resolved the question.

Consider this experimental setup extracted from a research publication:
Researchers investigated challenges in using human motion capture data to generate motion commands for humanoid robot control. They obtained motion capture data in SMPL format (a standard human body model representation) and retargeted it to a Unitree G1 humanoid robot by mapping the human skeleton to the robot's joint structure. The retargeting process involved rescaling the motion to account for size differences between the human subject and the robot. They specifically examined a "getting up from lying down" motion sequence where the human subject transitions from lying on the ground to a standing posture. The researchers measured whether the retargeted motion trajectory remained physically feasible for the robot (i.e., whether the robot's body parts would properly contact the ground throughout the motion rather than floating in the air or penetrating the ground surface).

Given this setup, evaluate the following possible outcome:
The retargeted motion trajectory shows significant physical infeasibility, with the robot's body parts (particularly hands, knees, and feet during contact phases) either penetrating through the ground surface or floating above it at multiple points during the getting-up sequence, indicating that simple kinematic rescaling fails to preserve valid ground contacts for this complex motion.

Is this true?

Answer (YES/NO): NO